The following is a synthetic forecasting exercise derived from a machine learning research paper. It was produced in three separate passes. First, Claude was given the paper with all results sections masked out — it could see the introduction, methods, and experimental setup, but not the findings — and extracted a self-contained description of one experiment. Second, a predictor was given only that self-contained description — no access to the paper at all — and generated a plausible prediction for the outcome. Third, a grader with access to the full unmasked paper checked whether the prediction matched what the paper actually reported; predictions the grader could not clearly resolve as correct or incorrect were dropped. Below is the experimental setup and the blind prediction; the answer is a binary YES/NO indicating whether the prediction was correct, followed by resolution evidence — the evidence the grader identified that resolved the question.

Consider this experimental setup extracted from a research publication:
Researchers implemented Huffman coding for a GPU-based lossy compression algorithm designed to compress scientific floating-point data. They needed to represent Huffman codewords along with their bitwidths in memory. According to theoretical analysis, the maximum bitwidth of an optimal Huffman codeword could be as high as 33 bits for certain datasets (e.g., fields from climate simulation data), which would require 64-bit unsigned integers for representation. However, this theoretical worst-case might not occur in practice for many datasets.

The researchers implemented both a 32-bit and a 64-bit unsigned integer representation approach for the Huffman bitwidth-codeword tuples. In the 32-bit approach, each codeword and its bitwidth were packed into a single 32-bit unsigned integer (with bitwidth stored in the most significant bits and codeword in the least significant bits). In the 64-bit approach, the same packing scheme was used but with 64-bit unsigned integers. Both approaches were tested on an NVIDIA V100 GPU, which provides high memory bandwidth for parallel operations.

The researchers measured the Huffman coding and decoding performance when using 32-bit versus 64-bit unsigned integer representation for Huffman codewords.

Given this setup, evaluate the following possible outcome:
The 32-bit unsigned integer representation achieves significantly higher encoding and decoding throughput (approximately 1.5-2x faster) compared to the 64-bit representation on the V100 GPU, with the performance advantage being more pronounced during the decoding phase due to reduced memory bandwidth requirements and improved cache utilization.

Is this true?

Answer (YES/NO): NO